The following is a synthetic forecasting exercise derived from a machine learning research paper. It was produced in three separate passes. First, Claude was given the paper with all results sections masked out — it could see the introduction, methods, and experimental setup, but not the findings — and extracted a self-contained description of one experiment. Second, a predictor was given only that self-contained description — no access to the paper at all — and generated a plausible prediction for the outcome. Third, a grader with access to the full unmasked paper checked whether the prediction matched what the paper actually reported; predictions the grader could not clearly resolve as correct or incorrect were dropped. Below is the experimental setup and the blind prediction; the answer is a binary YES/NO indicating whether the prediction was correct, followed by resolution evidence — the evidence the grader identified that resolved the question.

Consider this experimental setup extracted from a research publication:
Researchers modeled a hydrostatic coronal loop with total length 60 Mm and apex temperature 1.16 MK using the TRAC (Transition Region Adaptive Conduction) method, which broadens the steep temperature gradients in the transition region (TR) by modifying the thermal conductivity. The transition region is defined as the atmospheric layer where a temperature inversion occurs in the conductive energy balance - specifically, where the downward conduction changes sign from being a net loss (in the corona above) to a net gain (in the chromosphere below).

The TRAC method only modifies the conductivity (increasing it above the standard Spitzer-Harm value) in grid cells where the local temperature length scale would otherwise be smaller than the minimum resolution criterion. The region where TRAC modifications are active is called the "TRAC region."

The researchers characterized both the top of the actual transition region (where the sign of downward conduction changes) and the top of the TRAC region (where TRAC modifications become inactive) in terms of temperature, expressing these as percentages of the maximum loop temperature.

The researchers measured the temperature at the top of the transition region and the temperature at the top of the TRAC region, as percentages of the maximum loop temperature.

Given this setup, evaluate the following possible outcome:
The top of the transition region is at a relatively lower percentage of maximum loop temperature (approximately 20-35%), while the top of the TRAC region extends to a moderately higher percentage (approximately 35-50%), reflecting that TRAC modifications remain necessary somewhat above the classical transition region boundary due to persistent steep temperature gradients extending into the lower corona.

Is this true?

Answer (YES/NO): NO